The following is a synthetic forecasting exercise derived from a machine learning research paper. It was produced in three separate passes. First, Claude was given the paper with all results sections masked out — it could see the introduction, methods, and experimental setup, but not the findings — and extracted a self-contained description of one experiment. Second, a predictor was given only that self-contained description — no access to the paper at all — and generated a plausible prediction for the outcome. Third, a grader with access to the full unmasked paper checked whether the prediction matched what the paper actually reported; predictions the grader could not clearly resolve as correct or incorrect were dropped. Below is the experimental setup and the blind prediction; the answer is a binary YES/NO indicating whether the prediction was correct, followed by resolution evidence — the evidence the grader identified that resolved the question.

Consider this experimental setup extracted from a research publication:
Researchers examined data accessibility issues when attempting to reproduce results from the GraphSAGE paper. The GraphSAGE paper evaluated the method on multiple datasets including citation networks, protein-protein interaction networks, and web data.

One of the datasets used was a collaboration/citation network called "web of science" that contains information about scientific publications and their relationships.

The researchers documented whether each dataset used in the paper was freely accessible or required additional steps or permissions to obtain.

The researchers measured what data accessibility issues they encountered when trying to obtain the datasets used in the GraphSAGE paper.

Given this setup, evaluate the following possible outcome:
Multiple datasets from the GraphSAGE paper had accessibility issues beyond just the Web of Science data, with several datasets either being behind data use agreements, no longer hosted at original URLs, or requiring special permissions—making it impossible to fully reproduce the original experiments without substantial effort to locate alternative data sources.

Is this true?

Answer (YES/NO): NO